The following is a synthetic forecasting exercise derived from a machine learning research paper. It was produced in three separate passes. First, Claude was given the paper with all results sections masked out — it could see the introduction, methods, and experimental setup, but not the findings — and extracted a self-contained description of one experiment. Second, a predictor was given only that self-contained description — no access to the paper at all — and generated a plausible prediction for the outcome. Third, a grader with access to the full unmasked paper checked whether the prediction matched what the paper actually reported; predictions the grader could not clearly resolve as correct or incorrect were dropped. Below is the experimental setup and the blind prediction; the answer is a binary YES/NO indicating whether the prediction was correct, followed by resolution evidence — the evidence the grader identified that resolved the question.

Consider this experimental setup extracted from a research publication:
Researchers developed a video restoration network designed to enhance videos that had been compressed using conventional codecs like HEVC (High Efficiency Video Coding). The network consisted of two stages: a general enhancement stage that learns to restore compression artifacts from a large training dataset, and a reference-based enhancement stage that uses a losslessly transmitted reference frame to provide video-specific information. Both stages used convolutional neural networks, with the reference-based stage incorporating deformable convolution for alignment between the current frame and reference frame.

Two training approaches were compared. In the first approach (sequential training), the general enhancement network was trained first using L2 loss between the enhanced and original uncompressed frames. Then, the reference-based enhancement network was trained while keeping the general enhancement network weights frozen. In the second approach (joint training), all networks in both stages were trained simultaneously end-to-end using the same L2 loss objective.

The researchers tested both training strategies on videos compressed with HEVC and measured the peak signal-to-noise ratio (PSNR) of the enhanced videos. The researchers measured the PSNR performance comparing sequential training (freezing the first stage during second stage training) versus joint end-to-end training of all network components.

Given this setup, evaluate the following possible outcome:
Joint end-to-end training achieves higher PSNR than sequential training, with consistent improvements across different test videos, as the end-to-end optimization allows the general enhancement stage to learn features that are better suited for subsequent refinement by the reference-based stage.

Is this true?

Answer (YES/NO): NO